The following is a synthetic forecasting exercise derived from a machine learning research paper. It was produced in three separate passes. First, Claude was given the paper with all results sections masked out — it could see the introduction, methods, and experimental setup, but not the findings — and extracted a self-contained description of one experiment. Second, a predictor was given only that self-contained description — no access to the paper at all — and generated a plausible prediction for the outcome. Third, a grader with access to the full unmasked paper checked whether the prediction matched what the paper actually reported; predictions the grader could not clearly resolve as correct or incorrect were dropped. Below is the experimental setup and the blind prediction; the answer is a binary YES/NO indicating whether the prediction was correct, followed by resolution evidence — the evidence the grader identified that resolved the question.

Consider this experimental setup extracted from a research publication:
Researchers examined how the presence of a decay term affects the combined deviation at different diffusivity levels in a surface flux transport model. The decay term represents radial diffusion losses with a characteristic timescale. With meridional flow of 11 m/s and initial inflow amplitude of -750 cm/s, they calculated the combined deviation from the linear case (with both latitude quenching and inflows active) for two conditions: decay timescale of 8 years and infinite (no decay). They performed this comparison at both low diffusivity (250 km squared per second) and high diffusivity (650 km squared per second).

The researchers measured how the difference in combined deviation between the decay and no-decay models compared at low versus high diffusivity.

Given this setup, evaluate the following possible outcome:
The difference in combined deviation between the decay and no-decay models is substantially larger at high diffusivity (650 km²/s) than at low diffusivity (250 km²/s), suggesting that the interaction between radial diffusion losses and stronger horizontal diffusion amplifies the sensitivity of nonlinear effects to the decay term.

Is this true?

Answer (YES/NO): YES